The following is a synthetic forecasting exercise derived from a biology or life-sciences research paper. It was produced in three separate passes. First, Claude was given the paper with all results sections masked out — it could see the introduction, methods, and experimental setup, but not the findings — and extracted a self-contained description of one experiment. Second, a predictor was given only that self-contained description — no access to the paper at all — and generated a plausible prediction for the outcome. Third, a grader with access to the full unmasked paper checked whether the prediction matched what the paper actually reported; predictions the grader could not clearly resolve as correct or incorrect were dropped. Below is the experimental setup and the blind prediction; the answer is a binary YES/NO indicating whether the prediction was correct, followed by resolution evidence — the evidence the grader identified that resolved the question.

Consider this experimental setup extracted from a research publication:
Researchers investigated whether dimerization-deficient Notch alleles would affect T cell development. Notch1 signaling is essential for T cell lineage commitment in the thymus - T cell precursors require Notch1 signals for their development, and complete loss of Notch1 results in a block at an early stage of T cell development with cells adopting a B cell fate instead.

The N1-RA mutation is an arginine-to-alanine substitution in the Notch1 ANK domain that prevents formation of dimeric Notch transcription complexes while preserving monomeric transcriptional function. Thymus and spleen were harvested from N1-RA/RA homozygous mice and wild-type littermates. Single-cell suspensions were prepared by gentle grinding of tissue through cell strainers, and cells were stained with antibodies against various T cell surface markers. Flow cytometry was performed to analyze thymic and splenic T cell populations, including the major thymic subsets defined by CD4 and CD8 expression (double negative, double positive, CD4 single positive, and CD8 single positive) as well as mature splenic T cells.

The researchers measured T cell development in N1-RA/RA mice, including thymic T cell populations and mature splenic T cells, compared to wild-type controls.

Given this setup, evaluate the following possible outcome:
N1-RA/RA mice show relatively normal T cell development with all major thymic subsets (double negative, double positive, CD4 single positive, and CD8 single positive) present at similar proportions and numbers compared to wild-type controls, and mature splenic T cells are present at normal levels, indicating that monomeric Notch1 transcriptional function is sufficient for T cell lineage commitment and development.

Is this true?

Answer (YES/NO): YES